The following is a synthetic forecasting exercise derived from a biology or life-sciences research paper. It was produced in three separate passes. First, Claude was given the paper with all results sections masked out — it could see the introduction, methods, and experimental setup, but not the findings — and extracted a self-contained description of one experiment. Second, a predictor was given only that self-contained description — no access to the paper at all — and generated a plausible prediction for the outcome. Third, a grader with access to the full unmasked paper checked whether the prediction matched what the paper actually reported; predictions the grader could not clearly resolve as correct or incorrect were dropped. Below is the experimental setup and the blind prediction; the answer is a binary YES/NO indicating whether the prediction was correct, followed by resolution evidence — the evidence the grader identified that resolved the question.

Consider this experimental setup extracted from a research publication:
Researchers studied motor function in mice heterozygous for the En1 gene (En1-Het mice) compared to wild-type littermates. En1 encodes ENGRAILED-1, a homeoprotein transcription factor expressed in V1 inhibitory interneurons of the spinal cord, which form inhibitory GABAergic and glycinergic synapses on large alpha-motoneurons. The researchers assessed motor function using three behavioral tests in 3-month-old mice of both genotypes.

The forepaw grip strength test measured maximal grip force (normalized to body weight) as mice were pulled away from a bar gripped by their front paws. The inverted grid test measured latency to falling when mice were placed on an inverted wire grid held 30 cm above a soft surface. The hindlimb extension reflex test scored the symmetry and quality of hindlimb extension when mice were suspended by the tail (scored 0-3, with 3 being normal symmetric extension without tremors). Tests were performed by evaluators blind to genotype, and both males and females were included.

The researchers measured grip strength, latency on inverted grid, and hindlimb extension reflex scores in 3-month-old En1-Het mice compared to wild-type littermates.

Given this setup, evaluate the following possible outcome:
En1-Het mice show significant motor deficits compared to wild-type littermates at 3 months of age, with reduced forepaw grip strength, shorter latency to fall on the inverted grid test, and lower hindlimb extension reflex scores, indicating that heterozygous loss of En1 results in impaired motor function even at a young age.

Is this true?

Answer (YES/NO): YES